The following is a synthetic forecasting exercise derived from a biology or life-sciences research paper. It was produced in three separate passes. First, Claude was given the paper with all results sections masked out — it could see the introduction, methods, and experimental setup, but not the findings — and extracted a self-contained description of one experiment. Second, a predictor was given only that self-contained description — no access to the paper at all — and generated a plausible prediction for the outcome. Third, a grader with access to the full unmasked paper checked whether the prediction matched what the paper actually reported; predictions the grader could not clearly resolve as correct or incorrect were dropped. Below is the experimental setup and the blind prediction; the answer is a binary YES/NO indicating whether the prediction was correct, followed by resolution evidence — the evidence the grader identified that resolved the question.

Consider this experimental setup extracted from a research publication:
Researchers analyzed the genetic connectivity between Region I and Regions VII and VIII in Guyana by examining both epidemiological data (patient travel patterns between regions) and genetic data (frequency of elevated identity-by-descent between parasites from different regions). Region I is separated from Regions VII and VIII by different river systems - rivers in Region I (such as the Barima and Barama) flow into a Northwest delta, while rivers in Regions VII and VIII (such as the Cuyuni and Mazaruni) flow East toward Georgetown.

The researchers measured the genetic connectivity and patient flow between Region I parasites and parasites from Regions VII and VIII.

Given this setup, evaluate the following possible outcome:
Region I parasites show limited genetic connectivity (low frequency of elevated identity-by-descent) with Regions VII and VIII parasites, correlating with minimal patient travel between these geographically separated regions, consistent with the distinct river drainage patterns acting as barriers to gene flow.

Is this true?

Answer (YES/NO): YES